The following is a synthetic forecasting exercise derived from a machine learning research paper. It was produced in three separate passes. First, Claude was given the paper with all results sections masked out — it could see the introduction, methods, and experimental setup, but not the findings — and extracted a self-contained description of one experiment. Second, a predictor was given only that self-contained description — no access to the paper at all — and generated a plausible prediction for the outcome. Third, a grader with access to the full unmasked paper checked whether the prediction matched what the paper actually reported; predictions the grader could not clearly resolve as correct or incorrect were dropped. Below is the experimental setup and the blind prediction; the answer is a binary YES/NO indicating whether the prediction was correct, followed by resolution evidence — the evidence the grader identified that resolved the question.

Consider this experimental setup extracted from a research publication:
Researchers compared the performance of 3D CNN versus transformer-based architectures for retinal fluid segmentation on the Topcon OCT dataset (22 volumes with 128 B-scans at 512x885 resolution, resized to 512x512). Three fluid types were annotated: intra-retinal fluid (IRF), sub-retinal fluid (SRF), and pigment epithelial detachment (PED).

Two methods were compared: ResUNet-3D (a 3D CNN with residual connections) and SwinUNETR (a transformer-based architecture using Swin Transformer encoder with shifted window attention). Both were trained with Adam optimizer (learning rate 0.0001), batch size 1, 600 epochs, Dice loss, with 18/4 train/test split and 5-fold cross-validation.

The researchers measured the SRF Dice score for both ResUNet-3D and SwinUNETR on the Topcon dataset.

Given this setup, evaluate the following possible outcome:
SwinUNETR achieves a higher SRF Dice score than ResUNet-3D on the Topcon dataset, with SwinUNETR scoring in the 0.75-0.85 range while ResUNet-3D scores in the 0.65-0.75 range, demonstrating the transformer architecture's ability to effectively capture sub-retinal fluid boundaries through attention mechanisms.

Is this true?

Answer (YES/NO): NO